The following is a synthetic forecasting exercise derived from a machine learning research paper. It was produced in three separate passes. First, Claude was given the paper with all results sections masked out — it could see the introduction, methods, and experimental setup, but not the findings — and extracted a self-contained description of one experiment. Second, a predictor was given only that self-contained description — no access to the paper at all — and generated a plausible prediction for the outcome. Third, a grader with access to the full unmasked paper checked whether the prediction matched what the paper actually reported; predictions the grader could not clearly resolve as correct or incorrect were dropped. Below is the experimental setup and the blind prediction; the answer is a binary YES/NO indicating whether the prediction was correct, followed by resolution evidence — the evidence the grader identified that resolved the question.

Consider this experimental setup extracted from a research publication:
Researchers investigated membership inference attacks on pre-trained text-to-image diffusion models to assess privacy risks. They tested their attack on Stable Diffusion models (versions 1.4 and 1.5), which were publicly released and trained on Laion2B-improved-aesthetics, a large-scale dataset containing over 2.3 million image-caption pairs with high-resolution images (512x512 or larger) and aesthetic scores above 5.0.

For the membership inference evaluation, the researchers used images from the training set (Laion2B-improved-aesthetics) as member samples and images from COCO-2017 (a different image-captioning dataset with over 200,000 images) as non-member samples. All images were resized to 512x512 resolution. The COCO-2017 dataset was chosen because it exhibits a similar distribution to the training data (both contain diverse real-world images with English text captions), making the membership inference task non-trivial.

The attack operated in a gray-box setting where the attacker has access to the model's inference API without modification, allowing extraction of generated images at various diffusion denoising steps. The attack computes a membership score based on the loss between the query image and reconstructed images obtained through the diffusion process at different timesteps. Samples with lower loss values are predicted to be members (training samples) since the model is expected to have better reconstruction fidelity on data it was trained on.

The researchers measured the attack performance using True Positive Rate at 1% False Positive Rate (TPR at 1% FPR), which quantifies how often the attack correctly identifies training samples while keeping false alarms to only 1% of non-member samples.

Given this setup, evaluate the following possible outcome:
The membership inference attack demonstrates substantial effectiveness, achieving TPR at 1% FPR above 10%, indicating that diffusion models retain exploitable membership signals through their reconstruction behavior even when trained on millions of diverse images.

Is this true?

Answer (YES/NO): YES